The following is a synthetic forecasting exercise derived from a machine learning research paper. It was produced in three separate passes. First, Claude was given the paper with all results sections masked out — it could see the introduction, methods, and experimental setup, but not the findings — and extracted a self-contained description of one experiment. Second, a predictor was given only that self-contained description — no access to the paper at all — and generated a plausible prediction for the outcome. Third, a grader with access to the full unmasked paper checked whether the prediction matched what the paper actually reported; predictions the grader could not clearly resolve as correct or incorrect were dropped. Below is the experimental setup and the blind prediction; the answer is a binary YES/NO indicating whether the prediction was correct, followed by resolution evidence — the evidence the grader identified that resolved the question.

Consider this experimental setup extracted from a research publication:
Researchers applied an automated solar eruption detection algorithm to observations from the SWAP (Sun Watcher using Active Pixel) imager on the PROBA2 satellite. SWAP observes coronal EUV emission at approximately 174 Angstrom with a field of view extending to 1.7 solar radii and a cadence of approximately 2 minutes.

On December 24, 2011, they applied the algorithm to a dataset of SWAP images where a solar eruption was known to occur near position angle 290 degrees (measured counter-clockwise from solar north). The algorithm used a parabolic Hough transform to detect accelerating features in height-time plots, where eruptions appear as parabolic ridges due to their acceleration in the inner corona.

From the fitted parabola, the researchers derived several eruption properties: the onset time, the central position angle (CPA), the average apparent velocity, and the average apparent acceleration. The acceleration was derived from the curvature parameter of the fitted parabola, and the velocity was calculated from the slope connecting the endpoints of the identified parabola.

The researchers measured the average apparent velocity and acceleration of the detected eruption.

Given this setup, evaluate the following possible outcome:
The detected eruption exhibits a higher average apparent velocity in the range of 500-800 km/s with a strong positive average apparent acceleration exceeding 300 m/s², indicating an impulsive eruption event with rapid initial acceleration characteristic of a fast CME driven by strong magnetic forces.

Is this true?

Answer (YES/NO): NO